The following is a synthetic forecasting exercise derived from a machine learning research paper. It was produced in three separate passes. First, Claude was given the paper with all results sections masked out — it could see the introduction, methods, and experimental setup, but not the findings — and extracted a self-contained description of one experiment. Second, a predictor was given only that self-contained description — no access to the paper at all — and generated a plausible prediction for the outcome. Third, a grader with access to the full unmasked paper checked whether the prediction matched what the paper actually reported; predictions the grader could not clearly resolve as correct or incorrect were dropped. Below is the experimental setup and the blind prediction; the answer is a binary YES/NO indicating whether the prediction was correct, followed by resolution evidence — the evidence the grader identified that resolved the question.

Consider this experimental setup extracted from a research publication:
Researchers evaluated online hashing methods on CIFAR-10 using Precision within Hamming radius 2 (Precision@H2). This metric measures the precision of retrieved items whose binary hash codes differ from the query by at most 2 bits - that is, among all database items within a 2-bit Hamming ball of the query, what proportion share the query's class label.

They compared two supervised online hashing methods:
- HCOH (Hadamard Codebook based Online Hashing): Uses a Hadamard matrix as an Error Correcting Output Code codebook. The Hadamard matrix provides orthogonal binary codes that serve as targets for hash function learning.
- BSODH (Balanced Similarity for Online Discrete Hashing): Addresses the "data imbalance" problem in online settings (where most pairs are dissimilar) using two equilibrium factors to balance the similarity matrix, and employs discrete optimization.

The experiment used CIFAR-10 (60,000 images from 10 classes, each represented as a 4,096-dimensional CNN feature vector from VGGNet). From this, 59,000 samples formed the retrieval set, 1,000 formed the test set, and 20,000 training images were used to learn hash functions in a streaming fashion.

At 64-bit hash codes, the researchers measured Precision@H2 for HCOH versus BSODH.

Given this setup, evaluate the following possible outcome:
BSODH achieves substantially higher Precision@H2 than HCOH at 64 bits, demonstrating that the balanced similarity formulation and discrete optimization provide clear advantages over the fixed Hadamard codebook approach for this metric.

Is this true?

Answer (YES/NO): YES